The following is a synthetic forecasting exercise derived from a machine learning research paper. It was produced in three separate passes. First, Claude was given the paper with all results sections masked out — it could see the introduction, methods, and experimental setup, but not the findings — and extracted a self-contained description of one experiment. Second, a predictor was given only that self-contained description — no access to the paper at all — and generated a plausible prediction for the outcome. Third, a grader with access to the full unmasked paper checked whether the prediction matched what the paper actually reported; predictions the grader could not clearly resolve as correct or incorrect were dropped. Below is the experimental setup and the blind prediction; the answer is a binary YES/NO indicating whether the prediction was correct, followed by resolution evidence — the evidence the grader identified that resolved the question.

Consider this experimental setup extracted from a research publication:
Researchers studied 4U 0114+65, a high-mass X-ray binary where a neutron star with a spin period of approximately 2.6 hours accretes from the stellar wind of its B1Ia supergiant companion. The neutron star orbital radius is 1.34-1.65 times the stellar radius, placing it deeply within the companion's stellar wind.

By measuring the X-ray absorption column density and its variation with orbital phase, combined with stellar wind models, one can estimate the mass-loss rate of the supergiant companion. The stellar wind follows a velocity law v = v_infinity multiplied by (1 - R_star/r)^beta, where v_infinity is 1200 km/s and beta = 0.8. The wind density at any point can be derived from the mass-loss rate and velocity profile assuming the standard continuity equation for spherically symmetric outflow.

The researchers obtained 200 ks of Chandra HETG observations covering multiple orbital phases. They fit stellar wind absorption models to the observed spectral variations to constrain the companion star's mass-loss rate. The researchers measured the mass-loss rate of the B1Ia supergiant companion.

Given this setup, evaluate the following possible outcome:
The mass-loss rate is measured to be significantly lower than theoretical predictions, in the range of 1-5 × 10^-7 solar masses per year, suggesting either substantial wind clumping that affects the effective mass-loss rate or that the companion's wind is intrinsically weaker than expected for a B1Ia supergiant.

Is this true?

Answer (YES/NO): NO